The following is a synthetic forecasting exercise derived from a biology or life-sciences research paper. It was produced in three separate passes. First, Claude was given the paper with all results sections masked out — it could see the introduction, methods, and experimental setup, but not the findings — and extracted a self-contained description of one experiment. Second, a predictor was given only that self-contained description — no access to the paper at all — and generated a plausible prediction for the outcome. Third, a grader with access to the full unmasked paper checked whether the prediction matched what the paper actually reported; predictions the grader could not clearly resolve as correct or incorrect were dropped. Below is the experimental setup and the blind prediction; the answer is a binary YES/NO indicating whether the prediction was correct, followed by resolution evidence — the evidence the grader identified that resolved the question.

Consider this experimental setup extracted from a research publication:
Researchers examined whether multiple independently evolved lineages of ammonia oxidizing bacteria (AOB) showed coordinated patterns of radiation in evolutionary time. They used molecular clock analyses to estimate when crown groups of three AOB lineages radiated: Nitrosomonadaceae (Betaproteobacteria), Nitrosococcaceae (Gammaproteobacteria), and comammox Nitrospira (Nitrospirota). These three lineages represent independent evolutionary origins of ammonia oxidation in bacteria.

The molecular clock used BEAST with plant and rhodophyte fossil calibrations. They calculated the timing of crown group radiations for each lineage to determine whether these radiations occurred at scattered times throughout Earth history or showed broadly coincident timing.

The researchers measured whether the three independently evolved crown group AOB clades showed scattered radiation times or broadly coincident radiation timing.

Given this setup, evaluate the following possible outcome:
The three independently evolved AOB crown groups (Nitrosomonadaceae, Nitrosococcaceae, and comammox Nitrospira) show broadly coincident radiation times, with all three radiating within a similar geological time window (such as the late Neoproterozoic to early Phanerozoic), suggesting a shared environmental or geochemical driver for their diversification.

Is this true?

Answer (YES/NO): YES